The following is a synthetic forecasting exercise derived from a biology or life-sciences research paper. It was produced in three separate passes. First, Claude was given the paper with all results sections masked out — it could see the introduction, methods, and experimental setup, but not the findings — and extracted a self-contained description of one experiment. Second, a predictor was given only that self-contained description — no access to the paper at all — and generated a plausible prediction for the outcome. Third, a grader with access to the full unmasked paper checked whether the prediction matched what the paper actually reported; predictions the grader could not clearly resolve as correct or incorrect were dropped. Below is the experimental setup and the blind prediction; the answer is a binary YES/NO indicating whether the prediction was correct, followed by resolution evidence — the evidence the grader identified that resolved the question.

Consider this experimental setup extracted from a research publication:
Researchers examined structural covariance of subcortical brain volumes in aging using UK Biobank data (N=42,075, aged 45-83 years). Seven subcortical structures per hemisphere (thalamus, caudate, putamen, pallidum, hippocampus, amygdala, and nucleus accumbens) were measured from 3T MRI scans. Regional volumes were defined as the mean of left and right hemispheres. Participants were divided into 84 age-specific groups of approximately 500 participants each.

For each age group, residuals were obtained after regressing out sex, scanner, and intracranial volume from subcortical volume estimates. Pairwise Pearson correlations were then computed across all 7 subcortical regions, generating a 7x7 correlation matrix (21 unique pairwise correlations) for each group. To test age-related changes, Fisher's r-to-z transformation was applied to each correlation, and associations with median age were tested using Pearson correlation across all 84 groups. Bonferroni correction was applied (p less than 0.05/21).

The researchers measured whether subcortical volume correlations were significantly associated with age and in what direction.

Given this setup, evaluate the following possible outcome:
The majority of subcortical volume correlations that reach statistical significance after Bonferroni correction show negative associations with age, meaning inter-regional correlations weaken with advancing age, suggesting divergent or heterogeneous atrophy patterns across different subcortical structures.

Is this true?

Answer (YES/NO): NO